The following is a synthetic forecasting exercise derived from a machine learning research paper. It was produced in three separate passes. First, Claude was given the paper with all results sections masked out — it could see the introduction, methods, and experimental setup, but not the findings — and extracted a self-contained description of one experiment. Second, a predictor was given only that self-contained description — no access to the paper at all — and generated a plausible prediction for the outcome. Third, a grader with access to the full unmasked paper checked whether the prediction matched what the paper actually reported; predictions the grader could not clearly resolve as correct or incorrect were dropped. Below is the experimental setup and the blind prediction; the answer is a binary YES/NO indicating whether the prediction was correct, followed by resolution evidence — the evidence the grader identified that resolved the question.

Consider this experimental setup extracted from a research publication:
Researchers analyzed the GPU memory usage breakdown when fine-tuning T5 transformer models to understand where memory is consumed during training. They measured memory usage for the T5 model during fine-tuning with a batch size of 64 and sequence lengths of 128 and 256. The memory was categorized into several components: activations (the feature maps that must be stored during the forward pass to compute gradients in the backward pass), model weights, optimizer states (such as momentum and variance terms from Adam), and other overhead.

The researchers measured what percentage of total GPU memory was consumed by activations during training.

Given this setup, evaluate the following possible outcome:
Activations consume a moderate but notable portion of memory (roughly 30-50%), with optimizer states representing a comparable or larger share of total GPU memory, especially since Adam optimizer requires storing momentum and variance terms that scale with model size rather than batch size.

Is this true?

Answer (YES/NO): NO